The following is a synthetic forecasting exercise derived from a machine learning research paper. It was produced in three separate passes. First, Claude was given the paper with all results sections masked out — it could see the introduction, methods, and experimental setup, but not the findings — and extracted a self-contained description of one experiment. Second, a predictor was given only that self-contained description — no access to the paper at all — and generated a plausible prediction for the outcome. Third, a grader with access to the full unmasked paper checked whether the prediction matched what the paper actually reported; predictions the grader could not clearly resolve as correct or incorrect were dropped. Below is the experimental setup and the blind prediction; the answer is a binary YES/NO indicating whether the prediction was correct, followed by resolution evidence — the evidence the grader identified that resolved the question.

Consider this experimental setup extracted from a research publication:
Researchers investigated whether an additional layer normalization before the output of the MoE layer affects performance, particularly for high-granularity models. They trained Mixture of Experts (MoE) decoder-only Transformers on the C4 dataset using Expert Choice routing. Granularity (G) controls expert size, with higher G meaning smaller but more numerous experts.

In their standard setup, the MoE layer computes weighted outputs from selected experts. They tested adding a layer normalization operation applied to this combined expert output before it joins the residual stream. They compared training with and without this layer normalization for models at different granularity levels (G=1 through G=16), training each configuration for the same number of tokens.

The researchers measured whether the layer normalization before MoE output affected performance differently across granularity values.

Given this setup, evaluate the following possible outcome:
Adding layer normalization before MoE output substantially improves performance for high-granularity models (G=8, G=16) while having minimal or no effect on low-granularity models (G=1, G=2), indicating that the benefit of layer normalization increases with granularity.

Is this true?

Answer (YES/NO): NO